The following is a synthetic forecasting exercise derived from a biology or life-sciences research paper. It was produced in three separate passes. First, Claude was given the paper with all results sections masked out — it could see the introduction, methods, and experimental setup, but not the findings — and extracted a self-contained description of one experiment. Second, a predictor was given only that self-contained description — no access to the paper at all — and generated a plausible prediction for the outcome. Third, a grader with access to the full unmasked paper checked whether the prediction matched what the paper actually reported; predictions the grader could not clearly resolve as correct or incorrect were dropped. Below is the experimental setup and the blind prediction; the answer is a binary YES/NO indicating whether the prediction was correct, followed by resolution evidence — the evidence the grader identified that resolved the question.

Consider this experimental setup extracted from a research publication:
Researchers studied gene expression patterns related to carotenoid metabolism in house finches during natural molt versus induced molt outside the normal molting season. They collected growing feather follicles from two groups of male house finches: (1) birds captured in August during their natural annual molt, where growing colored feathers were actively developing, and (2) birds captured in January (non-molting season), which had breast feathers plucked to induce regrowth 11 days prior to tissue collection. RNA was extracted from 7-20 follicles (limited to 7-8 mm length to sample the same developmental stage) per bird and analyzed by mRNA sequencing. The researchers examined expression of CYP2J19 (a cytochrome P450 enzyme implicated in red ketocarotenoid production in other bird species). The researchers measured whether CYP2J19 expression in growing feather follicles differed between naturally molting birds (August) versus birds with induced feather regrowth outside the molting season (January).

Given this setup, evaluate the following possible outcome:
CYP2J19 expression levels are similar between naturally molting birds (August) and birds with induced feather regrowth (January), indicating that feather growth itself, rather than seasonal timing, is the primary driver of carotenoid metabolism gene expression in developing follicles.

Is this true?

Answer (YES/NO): NO